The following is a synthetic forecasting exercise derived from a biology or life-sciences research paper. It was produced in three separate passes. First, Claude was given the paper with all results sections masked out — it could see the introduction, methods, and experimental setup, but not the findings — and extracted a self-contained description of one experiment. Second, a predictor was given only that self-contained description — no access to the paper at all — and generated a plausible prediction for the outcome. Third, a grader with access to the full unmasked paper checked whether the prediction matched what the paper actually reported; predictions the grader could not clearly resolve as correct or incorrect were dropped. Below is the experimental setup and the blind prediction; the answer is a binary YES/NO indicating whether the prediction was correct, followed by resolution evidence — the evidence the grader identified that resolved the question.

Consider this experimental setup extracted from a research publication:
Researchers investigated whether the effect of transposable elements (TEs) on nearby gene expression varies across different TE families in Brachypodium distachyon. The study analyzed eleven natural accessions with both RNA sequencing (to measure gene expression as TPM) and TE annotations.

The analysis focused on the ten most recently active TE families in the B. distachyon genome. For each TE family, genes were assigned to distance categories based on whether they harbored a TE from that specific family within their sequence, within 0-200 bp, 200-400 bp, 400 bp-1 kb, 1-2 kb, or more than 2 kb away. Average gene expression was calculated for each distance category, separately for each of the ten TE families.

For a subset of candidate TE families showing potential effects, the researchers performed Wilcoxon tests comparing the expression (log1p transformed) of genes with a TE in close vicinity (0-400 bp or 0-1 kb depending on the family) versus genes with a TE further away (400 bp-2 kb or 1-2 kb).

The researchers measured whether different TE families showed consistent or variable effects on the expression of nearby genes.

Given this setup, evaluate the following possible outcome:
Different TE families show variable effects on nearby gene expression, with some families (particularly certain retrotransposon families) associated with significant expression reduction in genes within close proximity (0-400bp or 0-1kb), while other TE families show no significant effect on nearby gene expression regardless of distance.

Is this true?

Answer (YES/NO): YES